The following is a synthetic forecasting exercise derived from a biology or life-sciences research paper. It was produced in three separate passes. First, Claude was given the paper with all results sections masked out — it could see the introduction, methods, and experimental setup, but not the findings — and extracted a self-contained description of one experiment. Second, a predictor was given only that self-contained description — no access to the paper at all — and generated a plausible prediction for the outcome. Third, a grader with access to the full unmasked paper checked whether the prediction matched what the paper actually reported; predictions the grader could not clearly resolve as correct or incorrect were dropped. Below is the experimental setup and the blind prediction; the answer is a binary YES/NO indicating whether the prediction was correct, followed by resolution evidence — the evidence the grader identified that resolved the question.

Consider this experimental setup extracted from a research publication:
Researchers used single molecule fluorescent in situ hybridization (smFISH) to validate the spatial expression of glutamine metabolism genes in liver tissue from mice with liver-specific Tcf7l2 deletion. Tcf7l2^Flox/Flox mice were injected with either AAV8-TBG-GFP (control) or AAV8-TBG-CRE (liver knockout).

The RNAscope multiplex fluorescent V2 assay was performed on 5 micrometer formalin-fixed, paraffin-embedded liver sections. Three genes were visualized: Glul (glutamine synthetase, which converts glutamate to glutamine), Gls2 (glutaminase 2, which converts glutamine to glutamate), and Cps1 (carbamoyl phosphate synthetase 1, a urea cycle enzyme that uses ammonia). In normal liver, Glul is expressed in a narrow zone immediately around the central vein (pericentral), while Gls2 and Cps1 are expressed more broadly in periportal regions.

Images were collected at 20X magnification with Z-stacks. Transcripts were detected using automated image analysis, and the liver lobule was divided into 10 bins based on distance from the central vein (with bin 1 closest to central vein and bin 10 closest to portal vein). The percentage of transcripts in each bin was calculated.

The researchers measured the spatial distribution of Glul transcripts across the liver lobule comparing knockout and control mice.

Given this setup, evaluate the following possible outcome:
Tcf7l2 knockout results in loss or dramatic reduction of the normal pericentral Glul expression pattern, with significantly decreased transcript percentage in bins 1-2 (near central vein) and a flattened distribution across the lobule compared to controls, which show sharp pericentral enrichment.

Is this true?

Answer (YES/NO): YES